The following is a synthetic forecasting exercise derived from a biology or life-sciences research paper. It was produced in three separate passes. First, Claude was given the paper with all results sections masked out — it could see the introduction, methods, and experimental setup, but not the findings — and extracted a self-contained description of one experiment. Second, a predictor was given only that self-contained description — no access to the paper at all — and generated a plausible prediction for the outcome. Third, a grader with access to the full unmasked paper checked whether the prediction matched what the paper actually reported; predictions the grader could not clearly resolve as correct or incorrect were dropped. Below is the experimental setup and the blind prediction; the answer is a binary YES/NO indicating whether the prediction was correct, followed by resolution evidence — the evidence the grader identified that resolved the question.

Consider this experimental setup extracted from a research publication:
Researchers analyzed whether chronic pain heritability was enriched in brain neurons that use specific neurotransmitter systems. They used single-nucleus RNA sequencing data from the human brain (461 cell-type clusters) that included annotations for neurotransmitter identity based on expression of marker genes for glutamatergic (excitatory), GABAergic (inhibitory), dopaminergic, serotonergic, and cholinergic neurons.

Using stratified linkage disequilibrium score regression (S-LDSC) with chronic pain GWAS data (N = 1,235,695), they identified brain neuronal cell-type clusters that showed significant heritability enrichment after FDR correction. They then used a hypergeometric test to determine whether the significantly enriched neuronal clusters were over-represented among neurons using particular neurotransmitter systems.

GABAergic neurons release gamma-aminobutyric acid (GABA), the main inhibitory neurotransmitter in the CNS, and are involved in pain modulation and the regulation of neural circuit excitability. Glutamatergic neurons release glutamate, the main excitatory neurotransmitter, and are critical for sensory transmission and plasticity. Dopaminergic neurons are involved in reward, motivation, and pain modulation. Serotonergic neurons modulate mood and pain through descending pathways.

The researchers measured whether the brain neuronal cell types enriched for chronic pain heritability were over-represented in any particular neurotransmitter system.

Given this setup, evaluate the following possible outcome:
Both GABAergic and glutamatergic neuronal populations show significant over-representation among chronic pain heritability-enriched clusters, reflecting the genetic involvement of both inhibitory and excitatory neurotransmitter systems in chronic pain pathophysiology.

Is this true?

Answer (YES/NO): NO